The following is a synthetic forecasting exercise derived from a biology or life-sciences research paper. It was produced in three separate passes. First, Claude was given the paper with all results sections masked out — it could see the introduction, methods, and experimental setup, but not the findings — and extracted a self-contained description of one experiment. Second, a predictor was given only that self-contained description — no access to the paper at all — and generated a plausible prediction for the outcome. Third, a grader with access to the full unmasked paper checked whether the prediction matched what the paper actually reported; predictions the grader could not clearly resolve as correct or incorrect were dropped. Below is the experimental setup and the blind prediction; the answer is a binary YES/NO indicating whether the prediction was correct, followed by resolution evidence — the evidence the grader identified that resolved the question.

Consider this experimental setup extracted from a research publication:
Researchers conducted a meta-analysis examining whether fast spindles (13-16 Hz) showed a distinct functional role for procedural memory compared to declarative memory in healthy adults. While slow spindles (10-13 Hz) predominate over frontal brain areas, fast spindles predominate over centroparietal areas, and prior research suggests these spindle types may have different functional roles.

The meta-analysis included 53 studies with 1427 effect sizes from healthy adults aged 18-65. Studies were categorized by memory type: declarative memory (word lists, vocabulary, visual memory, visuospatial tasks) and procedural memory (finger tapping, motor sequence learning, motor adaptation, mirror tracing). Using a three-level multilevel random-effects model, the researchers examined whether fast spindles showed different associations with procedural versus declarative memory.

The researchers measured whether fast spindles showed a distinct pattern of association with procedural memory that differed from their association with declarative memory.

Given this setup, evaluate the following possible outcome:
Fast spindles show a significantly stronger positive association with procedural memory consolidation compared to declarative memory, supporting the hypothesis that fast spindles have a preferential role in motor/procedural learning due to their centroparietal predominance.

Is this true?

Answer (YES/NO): NO